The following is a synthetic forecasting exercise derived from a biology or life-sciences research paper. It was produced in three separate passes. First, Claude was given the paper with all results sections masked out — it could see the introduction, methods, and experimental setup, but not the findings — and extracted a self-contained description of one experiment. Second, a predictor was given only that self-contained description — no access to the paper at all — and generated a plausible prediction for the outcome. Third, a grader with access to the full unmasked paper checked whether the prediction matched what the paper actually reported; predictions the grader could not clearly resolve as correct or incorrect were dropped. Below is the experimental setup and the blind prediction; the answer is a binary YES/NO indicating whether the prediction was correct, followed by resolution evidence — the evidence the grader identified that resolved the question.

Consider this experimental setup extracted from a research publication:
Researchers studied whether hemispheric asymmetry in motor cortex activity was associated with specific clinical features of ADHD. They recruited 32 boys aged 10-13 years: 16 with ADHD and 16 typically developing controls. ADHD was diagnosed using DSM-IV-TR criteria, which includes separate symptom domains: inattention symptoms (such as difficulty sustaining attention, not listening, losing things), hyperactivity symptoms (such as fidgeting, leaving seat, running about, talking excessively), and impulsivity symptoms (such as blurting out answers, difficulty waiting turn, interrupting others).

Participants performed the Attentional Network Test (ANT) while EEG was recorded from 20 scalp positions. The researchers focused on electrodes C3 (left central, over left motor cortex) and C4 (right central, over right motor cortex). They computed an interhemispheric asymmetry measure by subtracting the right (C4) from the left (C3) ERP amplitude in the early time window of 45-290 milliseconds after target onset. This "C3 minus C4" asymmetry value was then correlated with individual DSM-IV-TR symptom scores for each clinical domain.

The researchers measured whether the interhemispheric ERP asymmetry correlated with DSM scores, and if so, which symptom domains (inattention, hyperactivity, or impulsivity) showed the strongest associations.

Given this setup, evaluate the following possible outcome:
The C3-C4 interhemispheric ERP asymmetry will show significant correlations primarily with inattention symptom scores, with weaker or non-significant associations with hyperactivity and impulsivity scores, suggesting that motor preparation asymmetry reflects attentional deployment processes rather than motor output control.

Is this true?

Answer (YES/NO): NO